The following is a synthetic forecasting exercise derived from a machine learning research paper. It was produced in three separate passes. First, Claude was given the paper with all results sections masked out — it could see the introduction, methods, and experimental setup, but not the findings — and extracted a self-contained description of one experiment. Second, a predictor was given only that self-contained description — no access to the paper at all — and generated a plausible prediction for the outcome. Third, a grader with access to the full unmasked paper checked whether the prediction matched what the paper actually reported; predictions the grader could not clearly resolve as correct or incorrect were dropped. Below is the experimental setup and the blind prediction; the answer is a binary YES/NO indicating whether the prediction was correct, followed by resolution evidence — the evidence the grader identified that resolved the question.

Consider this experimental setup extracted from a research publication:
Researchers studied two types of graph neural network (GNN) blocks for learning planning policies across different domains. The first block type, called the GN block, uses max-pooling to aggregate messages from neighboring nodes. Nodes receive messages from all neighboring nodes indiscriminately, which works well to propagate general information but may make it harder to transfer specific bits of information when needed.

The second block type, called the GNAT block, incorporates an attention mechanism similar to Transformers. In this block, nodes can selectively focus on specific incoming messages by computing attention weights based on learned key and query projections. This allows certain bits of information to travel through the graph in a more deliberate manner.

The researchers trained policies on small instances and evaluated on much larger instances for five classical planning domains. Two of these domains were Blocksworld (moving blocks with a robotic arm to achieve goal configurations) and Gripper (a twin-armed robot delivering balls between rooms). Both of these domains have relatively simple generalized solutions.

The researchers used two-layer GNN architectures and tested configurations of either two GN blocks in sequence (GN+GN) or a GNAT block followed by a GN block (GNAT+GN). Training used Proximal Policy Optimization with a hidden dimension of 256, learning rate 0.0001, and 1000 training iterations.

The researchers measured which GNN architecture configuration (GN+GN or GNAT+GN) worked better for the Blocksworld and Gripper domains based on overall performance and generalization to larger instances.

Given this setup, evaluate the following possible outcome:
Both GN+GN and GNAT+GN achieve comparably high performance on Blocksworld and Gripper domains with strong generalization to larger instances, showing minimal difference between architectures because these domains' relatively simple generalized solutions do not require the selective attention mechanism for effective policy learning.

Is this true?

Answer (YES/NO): NO